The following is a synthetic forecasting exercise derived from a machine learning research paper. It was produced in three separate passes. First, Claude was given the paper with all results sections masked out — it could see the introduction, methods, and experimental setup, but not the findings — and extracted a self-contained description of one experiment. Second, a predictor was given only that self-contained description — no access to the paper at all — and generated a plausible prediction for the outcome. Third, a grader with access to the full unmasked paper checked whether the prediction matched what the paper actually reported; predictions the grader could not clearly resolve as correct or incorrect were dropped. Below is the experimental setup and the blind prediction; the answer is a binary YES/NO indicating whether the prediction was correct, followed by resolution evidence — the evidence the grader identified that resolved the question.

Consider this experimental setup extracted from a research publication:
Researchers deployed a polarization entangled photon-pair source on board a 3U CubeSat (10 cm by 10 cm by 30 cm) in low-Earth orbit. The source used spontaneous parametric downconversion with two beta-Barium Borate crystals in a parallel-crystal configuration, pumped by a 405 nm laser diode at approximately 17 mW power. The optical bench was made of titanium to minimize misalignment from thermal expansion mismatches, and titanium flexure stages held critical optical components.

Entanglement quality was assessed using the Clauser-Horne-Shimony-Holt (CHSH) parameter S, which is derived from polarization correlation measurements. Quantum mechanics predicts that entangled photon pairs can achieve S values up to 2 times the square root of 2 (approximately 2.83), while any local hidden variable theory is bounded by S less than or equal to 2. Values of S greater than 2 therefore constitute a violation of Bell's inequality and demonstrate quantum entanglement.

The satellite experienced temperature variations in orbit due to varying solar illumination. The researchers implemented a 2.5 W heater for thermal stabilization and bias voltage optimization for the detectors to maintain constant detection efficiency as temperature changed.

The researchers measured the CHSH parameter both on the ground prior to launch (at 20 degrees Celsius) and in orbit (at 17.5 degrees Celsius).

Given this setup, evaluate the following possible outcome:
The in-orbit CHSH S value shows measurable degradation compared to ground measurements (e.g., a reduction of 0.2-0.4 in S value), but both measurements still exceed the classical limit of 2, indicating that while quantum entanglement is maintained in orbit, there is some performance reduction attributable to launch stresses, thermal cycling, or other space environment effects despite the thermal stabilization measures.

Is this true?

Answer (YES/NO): NO